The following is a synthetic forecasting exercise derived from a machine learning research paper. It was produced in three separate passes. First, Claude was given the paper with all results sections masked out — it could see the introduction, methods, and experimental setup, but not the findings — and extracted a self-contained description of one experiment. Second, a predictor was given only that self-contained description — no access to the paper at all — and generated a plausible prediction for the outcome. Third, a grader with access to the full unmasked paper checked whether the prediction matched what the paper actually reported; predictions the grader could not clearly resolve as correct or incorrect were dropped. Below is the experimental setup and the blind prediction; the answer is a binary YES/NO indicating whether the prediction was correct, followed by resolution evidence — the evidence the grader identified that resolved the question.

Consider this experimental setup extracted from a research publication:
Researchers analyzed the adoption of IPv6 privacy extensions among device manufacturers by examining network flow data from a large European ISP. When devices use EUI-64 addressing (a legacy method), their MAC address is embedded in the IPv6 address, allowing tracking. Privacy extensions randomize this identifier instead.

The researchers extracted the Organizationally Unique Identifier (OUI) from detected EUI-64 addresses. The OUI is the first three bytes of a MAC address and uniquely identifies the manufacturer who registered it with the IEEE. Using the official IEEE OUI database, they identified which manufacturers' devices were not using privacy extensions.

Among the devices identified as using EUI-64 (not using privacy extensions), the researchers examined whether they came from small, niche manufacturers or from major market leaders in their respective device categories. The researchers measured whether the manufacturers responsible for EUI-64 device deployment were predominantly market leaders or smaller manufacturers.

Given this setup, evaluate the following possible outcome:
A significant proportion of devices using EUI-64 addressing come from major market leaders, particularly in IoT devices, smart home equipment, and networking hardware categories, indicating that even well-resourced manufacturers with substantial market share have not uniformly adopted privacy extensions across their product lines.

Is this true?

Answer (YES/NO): YES